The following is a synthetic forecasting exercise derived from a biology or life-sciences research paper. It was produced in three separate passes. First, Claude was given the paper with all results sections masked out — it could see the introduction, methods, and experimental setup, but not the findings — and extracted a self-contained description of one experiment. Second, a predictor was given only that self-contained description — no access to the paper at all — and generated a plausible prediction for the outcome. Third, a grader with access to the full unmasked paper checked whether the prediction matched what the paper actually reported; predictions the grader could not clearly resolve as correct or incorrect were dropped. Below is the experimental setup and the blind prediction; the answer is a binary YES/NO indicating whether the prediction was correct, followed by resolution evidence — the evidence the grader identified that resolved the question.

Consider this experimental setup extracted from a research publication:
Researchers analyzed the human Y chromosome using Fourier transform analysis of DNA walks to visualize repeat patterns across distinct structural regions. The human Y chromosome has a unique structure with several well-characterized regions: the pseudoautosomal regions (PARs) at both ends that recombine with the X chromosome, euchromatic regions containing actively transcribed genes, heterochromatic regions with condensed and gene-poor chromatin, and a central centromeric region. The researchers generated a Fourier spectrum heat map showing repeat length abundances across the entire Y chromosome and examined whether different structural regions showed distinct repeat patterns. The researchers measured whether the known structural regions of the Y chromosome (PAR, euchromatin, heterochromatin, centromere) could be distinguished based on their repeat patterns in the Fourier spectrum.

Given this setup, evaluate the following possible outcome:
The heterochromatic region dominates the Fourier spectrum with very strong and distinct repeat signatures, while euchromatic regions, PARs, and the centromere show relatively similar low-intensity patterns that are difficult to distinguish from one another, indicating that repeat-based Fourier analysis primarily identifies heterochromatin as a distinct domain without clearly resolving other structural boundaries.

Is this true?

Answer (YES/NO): NO